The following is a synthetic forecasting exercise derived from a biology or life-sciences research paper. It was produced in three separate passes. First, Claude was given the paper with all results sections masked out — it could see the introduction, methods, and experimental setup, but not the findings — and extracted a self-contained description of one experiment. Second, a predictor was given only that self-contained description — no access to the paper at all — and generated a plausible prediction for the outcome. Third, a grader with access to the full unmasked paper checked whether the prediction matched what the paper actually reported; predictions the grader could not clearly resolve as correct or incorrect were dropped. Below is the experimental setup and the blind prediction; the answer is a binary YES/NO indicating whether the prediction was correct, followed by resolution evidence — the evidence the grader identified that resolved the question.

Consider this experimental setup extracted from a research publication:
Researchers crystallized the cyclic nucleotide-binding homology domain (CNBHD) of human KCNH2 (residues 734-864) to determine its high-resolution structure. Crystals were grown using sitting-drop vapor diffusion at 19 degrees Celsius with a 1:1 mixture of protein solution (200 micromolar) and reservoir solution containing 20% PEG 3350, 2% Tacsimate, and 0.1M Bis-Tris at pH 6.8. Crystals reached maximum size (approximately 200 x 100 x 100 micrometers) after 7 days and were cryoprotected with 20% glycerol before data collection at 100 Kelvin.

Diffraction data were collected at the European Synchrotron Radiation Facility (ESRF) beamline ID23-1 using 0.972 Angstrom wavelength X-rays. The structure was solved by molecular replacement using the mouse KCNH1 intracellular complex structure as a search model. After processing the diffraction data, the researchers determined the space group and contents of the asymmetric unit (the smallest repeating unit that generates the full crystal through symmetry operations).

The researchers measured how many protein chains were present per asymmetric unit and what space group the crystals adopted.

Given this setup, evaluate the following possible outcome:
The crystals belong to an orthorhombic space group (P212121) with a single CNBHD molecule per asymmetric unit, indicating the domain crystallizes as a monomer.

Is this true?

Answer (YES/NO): NO